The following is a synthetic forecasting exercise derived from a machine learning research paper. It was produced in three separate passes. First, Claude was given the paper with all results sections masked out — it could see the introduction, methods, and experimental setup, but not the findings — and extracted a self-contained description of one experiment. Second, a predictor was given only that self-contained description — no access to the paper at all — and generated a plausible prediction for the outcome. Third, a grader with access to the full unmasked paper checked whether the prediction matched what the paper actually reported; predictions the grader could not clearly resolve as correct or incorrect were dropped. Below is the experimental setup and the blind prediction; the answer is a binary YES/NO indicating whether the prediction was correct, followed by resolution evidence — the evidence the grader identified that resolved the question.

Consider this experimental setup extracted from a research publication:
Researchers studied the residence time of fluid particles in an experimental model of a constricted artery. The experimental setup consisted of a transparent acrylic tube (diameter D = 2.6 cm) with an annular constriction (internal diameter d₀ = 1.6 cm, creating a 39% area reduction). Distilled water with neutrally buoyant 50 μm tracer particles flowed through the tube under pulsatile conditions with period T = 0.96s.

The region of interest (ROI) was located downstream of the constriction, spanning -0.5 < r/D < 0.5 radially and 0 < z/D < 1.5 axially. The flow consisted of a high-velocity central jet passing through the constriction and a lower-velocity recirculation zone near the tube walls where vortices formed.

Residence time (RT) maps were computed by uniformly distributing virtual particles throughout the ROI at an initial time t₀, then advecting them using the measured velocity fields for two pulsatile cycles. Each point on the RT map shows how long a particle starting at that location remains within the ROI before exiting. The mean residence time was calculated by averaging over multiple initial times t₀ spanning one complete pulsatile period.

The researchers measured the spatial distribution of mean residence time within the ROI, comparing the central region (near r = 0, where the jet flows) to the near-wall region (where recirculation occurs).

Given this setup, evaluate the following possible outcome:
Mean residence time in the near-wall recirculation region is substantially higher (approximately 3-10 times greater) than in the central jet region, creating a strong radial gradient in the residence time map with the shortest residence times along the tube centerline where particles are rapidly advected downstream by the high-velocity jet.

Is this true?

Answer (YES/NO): NO